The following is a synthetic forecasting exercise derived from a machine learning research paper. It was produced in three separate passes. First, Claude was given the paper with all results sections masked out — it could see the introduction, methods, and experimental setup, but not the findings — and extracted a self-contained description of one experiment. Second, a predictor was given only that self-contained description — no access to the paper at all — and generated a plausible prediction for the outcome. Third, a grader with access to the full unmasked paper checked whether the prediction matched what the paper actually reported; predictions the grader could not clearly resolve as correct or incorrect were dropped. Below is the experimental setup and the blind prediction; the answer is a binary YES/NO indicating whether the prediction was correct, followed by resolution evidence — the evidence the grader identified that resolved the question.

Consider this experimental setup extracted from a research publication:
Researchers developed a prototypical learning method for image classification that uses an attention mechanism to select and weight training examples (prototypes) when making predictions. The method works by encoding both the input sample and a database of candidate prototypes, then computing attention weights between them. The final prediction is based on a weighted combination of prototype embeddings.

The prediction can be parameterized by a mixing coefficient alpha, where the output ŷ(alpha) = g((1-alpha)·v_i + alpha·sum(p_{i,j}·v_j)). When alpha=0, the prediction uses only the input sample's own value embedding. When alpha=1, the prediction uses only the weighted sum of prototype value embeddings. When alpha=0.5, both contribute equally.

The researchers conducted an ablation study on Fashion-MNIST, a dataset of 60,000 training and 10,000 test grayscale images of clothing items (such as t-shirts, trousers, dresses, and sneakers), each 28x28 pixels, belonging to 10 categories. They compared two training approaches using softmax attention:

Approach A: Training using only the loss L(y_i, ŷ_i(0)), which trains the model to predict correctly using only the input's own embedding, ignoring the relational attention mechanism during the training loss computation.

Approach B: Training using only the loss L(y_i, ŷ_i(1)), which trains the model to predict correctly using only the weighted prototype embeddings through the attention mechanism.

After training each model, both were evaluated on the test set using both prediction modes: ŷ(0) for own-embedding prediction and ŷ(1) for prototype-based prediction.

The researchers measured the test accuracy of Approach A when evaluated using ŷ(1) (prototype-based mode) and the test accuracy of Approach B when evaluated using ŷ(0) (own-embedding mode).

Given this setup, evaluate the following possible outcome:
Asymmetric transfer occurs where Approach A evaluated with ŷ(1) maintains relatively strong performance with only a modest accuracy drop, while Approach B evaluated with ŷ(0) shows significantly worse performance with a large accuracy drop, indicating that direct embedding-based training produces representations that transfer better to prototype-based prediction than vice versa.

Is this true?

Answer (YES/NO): NO